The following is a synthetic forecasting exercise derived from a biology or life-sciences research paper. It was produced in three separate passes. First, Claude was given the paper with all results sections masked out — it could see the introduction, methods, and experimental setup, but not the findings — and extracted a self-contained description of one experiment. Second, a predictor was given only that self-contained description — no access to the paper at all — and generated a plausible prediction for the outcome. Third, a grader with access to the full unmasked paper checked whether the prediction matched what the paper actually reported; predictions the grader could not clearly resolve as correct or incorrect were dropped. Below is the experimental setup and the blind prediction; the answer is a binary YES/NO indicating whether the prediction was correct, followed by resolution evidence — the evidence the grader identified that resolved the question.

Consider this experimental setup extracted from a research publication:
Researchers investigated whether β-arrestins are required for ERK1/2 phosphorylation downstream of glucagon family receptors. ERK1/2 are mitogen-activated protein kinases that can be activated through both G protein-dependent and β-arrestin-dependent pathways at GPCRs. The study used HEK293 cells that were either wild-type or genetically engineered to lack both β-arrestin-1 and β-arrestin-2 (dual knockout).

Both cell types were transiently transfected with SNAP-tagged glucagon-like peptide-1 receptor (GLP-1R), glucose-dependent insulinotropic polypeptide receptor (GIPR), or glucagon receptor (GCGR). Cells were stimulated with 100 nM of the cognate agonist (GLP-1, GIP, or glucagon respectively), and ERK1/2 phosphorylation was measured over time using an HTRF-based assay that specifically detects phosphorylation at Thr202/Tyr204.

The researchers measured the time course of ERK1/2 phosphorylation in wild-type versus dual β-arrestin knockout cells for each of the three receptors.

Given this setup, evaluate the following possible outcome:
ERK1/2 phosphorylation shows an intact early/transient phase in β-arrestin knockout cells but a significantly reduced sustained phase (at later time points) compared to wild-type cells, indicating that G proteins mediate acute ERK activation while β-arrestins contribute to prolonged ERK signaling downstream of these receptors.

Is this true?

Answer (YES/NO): NO